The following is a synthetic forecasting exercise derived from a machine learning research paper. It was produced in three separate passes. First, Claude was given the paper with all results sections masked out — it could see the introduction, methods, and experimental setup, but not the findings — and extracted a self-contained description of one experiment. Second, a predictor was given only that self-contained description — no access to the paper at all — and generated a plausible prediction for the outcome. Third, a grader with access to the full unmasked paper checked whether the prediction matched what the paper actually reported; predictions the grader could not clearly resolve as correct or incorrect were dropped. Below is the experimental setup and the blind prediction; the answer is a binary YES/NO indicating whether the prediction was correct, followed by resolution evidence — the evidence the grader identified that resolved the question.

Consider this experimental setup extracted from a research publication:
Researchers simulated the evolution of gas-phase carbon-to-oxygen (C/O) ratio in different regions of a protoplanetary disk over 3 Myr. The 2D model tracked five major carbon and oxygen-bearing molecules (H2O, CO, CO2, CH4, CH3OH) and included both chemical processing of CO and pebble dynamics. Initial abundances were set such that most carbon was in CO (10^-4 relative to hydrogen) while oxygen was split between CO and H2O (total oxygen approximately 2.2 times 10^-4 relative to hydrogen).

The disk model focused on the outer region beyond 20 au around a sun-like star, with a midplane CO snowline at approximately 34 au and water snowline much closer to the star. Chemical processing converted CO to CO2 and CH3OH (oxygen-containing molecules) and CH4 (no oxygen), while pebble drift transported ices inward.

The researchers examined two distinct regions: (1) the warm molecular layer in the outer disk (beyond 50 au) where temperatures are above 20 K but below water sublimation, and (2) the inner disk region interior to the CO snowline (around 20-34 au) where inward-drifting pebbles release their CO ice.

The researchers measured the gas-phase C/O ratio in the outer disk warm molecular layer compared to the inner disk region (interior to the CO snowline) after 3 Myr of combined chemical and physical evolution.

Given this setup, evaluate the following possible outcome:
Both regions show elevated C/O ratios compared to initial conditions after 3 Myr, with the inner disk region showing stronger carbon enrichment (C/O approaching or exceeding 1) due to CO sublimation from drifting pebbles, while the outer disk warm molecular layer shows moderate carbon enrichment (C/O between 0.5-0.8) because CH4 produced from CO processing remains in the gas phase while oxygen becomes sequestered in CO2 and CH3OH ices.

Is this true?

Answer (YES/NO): NO